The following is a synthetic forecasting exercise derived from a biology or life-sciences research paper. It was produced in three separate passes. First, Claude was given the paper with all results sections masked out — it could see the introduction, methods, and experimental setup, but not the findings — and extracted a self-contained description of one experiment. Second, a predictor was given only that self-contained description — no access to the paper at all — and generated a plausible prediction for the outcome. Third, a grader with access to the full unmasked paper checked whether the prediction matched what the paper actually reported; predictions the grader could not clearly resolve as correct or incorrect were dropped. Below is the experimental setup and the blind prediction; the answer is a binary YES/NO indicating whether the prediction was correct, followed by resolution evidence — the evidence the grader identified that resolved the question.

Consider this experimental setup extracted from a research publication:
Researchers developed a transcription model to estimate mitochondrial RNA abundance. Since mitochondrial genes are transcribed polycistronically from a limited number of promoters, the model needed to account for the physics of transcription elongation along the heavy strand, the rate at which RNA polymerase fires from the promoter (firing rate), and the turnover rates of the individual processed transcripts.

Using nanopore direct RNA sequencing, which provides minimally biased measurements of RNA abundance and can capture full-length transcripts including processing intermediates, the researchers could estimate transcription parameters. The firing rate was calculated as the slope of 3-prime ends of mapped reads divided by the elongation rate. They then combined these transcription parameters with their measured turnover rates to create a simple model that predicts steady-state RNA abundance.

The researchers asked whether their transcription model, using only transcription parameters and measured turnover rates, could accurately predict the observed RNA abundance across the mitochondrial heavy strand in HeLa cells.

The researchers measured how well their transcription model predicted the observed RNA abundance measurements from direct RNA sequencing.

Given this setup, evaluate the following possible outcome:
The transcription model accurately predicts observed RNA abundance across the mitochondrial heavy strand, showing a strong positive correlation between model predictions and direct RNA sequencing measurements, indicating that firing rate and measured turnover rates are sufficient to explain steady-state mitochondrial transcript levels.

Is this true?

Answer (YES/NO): YES